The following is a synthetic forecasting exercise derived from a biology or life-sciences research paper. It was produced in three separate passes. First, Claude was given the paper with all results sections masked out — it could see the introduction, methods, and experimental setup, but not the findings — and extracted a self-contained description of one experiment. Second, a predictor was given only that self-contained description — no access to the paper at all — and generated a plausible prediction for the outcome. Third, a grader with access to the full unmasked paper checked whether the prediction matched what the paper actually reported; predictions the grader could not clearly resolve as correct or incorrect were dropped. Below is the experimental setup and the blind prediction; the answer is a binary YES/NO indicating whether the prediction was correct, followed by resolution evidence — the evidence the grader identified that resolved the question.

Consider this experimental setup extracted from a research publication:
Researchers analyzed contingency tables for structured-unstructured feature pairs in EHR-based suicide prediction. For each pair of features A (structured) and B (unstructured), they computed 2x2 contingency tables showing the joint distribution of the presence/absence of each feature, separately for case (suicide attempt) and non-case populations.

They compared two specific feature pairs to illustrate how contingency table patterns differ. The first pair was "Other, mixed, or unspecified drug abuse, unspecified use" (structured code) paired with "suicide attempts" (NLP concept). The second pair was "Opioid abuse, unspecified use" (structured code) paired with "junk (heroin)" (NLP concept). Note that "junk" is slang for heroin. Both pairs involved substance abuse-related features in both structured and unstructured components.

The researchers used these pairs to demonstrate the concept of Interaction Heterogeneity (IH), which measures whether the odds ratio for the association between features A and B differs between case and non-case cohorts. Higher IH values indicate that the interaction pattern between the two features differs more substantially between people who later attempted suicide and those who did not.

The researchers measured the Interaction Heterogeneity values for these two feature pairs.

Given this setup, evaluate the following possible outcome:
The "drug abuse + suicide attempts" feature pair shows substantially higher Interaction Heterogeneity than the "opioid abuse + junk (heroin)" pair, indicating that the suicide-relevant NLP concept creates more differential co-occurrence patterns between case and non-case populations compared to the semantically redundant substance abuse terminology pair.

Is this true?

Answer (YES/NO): YES